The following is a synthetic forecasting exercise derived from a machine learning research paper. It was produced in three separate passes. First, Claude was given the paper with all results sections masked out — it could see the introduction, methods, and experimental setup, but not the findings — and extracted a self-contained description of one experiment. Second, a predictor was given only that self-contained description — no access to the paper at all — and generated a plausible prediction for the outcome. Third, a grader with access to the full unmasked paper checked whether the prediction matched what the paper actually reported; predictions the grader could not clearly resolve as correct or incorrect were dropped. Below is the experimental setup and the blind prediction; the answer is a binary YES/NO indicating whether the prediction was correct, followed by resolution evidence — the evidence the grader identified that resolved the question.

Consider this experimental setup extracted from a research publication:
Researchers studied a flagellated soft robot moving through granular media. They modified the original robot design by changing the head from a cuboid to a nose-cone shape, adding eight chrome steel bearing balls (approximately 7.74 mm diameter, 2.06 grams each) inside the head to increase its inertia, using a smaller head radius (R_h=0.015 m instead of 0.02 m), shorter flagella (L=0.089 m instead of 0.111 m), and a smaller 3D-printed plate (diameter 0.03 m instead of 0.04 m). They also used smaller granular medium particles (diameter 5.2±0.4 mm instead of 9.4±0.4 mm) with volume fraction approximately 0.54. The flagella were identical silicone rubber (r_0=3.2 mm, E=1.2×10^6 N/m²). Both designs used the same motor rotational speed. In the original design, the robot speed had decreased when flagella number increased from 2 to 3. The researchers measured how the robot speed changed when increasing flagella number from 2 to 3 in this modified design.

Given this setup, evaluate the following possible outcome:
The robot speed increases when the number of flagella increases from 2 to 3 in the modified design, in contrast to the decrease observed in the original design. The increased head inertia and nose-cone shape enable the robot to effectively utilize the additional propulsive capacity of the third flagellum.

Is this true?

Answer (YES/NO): YES